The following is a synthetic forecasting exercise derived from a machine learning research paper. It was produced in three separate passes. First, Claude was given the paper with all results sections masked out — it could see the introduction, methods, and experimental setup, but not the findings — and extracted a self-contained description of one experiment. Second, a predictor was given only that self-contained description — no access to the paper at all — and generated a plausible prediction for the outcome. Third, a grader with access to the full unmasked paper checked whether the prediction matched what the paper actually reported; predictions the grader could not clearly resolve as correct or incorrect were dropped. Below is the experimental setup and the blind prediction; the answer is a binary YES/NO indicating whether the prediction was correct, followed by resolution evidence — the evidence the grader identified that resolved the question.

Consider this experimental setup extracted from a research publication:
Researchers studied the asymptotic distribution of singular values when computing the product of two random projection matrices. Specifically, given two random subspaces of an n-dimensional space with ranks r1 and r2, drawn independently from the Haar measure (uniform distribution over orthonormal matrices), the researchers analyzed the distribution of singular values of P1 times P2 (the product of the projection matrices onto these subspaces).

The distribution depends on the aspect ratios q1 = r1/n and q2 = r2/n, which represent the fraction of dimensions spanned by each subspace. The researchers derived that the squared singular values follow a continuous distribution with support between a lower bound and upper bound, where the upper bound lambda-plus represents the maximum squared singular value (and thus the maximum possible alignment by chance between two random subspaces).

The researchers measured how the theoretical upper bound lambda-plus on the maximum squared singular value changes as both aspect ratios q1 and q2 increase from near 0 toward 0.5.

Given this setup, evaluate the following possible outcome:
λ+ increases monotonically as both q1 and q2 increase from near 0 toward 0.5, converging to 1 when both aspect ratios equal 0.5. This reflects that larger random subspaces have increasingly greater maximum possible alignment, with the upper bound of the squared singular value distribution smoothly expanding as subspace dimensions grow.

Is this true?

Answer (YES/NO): YES